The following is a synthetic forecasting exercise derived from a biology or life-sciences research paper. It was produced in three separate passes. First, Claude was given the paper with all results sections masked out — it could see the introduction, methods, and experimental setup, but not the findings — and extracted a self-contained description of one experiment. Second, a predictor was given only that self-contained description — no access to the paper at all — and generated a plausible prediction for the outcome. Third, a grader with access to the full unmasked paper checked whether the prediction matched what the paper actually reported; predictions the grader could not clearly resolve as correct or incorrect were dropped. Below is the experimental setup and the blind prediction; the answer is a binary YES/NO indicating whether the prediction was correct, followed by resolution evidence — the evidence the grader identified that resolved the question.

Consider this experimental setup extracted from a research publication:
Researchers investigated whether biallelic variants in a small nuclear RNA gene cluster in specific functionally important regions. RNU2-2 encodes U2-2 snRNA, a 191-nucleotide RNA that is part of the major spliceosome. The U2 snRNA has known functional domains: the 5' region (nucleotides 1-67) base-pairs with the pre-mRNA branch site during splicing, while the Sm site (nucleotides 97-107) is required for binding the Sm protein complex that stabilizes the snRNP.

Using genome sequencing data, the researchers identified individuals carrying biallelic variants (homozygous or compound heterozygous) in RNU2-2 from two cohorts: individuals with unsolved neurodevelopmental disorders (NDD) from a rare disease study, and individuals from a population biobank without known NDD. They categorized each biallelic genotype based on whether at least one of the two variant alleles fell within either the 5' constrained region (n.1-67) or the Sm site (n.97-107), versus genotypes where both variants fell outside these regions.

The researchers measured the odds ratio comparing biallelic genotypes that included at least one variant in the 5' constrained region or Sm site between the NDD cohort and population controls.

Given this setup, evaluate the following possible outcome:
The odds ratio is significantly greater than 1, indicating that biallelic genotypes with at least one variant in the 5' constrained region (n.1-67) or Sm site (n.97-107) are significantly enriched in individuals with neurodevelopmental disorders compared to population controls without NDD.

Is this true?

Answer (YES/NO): NO